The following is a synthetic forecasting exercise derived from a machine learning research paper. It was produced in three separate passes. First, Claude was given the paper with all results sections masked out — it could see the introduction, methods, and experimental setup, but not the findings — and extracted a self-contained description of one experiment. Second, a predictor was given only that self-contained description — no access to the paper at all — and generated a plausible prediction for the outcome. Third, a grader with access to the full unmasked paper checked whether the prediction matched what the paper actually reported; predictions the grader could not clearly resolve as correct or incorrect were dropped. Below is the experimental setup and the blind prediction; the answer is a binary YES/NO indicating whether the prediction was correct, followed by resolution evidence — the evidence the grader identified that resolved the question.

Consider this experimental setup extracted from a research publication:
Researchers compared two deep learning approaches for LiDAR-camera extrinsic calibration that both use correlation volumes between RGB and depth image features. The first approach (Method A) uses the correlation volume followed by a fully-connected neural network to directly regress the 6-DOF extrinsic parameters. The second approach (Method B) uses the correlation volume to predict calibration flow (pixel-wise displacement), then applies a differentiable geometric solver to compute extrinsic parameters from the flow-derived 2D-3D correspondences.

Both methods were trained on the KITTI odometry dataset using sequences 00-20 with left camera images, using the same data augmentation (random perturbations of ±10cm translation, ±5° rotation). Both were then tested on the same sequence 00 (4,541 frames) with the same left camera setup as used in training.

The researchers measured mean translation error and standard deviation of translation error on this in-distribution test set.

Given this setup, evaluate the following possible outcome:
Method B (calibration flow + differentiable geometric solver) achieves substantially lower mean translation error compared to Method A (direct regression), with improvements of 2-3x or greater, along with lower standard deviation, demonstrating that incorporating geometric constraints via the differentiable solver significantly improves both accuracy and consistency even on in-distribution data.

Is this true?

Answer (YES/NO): NO